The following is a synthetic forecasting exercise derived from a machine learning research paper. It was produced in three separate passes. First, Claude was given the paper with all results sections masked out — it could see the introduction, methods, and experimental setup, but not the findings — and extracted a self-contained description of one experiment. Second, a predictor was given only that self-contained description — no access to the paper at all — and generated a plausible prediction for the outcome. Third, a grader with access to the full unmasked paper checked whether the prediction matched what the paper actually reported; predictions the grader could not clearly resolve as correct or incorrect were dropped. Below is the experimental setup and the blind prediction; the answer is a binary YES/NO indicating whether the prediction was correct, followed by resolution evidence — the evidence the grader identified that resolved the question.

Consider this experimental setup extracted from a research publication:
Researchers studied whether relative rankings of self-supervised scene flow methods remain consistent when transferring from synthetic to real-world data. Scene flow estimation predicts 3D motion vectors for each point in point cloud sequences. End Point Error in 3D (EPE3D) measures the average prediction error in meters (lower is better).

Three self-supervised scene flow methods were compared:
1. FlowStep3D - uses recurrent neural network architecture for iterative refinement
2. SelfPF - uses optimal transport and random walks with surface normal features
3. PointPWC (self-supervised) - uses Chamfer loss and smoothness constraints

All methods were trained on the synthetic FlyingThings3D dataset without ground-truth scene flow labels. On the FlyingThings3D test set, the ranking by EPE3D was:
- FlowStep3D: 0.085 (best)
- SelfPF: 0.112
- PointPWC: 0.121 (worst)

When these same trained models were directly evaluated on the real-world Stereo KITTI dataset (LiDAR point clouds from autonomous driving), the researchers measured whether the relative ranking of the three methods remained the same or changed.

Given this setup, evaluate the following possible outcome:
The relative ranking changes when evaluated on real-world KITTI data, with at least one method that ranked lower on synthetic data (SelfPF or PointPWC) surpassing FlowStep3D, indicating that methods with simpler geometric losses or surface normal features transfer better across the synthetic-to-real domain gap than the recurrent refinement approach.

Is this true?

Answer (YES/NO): NO